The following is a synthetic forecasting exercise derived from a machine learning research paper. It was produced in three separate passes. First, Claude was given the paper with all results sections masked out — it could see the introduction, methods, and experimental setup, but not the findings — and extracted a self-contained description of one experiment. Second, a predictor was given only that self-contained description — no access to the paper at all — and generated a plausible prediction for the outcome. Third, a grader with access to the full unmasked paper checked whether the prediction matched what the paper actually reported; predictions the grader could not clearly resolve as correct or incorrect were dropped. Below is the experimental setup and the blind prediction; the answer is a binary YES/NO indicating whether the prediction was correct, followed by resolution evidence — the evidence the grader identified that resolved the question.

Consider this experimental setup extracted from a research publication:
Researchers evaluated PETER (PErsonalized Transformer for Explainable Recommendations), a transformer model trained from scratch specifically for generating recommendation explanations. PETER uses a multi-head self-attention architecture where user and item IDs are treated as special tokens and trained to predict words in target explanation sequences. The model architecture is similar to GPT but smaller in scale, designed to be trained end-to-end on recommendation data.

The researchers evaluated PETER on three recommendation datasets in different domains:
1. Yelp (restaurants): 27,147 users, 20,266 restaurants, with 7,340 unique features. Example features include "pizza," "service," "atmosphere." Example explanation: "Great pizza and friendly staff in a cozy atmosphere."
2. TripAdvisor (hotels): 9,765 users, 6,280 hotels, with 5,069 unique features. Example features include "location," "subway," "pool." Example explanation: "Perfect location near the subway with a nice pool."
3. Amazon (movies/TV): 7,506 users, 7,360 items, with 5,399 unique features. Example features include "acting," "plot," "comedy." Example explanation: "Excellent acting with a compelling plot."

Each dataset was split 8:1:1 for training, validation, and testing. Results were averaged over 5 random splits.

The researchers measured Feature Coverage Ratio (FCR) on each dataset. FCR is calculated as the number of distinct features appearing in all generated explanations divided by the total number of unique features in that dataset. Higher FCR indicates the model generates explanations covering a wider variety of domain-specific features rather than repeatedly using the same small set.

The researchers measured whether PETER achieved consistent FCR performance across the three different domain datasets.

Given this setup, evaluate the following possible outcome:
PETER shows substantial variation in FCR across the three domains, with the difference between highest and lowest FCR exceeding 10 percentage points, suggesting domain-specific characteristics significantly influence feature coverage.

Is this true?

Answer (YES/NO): NO